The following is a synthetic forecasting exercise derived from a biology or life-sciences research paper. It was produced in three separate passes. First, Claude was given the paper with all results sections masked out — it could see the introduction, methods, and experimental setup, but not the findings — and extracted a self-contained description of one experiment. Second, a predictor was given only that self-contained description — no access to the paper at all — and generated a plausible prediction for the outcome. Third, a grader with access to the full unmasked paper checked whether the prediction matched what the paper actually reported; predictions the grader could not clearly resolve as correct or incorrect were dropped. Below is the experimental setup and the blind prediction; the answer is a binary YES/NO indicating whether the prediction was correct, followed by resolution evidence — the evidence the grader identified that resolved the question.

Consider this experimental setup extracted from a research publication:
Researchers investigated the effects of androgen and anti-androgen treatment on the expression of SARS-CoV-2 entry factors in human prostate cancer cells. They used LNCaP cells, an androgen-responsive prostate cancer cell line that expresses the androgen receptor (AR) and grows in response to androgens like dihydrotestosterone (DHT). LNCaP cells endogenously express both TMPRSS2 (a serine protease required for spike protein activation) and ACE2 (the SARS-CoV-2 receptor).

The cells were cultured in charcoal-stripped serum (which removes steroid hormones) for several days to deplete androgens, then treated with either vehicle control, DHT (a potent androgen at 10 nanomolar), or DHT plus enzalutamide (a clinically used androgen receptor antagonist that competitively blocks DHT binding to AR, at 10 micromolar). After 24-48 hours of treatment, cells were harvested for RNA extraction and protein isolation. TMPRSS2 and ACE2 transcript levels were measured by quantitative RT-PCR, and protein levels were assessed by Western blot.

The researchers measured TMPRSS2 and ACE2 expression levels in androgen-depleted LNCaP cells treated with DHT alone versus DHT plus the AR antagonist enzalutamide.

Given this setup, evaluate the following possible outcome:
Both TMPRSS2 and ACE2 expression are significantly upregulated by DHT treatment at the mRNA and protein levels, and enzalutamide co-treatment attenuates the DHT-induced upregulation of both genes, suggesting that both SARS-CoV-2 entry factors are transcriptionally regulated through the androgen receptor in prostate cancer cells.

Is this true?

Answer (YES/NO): YES